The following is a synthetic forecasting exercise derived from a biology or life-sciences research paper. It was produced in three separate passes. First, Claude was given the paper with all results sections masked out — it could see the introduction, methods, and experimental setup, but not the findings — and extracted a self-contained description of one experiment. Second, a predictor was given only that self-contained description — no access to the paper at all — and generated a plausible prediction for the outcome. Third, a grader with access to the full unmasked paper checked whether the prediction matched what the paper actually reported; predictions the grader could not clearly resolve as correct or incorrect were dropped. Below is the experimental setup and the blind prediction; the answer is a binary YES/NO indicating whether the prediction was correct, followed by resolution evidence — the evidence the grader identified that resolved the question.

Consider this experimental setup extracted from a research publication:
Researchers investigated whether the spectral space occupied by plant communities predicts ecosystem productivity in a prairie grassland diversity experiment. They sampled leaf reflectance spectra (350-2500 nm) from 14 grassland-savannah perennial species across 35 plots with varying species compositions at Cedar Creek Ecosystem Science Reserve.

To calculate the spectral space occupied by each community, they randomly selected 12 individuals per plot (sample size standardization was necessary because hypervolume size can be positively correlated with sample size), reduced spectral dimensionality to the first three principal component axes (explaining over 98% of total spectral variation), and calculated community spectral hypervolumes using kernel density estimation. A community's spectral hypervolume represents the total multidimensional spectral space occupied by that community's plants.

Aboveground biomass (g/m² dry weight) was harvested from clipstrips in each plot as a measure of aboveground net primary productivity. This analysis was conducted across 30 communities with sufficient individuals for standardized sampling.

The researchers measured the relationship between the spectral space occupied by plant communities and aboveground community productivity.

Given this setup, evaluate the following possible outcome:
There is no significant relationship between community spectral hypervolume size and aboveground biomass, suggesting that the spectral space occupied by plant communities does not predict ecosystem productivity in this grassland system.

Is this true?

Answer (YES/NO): NO